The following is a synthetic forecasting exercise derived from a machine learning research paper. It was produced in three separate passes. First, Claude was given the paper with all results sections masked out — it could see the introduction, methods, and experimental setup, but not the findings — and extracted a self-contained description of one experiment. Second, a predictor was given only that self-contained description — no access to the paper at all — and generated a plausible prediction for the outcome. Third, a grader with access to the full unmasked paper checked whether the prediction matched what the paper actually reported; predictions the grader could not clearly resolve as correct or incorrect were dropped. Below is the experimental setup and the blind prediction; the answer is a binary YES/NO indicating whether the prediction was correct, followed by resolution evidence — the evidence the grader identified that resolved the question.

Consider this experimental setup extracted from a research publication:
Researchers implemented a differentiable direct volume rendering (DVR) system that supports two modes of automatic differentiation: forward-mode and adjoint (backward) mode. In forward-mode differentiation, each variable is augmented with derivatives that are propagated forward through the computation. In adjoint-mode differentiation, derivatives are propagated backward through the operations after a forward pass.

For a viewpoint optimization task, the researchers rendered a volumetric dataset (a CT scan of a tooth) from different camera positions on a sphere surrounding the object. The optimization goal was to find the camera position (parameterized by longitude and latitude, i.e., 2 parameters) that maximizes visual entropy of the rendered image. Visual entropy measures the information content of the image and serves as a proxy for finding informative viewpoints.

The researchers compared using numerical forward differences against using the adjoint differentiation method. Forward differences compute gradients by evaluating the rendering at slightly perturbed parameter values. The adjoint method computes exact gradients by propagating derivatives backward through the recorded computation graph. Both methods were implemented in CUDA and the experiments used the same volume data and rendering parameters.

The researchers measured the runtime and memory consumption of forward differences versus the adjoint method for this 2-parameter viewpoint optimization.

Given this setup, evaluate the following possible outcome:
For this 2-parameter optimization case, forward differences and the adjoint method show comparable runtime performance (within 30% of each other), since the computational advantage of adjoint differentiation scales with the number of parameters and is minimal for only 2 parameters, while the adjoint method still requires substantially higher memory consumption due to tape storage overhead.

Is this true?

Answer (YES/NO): NO